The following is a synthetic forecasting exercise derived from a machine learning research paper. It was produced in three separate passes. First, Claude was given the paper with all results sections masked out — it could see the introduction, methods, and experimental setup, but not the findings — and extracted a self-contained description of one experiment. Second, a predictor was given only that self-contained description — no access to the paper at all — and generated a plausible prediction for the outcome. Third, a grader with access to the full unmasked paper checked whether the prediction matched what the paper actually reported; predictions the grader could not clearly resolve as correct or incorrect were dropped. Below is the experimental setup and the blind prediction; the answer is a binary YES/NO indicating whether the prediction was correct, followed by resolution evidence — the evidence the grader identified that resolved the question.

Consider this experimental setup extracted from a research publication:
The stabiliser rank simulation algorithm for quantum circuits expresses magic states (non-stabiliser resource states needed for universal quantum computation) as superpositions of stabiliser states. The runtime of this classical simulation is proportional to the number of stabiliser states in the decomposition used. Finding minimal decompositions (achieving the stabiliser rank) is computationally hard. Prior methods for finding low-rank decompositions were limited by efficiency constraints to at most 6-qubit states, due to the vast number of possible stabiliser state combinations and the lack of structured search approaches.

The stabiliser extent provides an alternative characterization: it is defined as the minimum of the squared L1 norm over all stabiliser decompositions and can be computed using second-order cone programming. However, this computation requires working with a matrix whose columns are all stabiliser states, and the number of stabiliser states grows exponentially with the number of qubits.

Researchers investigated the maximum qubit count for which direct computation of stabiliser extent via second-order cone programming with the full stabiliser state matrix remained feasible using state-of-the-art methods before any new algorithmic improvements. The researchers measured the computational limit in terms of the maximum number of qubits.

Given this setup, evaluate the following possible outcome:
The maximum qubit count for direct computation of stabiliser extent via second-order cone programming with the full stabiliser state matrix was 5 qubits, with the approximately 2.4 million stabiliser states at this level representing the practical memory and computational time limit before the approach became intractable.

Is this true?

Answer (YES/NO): YES